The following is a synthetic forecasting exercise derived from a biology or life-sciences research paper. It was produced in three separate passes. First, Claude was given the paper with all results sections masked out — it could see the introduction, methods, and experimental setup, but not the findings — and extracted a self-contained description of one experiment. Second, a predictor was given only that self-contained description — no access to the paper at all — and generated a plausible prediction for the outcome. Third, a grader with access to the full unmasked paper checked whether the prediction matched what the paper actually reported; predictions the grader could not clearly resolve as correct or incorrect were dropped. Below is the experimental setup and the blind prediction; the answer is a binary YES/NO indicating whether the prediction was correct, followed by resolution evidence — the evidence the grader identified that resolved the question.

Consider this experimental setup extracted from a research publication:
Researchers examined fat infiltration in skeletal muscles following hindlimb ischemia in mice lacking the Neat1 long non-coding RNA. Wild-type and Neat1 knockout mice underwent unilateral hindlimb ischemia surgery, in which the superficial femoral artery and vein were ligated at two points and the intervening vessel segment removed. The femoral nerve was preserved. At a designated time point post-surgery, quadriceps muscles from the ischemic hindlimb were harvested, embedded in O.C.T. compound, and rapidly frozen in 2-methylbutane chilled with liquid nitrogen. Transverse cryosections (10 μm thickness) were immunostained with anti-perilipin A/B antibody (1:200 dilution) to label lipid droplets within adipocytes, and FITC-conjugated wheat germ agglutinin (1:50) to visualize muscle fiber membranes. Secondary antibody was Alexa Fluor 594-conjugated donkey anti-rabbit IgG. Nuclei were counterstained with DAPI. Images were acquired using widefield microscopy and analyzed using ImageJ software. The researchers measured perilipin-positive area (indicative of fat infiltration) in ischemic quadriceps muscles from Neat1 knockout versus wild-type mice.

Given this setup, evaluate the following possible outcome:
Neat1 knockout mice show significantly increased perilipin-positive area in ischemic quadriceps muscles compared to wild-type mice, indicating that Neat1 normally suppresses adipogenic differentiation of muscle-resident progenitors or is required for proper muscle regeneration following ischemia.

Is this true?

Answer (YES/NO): YES